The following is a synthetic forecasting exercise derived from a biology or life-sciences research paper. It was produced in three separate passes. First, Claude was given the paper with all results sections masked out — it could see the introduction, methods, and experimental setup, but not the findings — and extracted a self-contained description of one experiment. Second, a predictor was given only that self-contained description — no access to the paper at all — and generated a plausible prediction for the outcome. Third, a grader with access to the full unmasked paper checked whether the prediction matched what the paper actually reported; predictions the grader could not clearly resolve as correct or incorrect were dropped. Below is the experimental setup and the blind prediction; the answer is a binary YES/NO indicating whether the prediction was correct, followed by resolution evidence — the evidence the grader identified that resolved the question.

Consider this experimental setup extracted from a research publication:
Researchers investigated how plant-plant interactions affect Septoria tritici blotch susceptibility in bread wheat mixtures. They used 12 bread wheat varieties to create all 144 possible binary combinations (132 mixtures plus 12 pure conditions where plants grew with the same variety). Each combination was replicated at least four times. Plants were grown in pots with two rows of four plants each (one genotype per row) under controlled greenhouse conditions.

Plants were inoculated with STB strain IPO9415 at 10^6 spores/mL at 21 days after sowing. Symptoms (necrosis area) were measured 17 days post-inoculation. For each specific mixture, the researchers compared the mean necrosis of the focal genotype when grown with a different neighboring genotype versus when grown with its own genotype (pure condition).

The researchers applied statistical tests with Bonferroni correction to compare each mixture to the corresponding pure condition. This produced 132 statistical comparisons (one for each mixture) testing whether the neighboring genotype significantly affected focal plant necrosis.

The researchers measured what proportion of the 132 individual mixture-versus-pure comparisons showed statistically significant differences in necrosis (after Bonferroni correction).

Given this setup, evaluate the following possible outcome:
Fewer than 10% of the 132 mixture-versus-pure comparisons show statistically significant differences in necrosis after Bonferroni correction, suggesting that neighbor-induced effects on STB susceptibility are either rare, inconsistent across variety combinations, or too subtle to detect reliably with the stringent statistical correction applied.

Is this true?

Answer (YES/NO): YES